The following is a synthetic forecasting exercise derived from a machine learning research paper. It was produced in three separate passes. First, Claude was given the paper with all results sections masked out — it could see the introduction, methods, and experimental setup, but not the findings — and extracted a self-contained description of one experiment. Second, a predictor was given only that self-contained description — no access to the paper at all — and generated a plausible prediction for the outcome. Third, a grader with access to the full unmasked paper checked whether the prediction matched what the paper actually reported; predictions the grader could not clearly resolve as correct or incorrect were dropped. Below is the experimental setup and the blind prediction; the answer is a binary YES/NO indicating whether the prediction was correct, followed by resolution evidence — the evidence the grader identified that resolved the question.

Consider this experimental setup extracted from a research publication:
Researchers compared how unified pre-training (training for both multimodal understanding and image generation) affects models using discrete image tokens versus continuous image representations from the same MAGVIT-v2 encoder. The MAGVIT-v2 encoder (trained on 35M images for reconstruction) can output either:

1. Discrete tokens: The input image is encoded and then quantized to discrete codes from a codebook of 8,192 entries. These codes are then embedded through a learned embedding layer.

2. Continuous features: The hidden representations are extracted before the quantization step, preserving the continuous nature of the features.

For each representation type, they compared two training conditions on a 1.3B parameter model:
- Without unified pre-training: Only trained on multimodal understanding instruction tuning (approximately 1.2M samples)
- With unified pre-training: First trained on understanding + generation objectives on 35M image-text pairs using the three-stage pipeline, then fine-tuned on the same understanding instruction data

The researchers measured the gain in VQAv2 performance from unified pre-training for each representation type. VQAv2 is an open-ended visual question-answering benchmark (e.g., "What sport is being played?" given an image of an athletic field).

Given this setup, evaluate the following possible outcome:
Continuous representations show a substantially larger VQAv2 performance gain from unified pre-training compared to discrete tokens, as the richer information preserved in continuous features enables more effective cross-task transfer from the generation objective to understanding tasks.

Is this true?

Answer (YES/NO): NO